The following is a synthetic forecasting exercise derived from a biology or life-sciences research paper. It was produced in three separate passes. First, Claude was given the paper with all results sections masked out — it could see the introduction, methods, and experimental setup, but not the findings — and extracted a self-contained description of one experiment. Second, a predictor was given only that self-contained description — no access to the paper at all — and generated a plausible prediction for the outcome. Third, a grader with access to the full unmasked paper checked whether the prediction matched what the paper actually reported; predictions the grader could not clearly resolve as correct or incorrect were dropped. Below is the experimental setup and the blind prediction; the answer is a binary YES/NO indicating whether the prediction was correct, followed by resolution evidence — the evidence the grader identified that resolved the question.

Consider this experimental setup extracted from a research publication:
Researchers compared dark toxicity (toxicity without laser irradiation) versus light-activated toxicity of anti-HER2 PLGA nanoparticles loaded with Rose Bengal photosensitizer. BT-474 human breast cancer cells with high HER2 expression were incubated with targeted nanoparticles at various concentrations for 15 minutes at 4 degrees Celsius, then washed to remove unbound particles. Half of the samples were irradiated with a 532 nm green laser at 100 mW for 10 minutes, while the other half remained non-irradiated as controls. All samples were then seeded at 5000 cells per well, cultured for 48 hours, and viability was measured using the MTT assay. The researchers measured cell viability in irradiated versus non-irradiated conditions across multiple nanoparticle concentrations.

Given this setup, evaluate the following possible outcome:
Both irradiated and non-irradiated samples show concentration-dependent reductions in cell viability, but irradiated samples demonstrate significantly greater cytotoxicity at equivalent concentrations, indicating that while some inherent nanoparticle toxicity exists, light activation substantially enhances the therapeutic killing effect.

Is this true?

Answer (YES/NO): NO